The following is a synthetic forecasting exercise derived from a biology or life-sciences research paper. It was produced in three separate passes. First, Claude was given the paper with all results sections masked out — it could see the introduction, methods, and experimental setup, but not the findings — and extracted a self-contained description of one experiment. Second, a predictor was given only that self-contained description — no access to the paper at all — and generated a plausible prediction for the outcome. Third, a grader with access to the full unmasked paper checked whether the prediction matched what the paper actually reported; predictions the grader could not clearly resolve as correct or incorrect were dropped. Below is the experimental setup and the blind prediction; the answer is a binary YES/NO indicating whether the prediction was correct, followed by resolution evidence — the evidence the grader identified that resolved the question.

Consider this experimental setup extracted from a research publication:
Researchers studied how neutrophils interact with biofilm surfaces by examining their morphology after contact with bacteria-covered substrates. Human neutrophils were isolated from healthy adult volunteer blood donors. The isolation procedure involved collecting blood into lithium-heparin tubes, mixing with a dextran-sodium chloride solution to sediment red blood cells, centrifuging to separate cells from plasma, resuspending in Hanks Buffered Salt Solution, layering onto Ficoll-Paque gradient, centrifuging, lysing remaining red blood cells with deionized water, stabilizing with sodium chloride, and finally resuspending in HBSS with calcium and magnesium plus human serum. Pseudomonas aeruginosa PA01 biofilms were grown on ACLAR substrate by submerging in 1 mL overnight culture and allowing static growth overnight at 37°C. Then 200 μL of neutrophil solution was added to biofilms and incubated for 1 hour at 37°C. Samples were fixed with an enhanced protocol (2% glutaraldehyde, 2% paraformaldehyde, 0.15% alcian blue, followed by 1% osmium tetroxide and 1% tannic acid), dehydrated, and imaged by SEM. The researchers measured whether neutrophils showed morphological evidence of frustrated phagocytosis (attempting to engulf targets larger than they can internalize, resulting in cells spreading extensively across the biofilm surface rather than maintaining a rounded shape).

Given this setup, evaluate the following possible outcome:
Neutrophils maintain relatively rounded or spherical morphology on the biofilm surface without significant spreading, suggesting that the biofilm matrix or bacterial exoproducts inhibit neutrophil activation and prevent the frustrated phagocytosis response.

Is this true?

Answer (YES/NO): NO